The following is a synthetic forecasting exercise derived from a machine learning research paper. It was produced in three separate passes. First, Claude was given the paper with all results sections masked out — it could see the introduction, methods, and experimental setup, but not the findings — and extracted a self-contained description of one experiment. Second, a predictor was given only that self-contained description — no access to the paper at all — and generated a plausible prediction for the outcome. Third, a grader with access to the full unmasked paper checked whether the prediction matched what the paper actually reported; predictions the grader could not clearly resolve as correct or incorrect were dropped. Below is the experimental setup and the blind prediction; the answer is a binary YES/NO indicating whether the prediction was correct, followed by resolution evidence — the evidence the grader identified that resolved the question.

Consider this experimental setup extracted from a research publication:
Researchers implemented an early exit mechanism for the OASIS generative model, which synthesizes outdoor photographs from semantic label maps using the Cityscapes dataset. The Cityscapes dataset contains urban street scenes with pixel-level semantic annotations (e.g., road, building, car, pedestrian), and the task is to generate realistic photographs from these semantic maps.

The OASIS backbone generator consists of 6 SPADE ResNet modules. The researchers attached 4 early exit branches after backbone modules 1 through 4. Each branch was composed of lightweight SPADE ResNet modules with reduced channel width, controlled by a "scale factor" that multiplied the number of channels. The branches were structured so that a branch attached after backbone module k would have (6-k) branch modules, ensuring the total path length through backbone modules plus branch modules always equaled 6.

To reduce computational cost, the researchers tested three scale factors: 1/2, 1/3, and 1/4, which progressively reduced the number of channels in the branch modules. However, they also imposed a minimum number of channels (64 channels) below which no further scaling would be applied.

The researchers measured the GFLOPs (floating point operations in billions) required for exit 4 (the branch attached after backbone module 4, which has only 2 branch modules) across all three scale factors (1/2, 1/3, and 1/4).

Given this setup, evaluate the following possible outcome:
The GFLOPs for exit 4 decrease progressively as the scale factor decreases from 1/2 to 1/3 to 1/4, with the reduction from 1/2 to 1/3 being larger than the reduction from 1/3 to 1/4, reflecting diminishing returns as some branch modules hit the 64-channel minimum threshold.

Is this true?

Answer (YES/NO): NO